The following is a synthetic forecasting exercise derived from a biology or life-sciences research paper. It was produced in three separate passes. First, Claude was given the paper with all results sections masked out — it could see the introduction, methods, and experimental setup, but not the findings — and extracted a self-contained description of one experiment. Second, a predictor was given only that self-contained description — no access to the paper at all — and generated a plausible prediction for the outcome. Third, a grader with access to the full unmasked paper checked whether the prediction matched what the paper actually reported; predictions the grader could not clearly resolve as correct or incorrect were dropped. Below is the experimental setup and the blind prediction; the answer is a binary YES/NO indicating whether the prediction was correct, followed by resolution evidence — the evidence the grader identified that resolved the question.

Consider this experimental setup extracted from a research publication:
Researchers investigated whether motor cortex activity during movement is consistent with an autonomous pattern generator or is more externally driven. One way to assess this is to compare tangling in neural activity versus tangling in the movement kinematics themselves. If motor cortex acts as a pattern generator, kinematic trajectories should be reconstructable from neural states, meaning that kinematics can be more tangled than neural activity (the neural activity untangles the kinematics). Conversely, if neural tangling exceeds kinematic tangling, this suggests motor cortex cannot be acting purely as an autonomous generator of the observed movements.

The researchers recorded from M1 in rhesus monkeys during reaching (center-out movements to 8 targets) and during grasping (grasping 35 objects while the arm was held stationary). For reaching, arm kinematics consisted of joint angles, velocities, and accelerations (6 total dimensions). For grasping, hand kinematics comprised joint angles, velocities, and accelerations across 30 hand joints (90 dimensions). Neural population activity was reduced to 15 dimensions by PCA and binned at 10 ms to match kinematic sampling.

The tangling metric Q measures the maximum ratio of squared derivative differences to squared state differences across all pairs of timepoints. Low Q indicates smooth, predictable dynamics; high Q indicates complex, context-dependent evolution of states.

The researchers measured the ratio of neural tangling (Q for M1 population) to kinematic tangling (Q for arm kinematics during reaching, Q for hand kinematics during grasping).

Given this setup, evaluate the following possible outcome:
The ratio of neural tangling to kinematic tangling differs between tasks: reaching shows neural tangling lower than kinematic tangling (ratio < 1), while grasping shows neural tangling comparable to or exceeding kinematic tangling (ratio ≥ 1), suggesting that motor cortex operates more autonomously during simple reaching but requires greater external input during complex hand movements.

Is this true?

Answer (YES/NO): YES